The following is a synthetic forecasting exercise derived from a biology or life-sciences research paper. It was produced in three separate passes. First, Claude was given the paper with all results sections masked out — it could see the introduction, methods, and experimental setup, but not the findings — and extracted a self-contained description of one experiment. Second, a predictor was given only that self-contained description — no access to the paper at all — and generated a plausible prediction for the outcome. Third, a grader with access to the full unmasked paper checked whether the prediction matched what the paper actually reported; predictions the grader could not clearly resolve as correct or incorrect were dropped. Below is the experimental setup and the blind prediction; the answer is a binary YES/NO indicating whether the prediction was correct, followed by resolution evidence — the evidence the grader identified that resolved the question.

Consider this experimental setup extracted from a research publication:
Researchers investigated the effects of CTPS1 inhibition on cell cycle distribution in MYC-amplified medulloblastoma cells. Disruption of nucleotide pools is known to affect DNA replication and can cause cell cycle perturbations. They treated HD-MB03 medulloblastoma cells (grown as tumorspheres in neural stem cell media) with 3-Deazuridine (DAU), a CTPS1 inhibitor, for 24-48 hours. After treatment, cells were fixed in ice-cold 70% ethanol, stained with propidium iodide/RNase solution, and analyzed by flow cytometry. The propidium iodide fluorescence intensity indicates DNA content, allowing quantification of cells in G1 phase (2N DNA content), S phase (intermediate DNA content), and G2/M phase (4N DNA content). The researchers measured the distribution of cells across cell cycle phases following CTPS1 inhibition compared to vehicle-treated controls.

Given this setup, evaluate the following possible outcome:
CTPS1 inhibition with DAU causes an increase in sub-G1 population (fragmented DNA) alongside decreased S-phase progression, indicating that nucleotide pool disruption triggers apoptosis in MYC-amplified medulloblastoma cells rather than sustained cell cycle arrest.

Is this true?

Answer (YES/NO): NO